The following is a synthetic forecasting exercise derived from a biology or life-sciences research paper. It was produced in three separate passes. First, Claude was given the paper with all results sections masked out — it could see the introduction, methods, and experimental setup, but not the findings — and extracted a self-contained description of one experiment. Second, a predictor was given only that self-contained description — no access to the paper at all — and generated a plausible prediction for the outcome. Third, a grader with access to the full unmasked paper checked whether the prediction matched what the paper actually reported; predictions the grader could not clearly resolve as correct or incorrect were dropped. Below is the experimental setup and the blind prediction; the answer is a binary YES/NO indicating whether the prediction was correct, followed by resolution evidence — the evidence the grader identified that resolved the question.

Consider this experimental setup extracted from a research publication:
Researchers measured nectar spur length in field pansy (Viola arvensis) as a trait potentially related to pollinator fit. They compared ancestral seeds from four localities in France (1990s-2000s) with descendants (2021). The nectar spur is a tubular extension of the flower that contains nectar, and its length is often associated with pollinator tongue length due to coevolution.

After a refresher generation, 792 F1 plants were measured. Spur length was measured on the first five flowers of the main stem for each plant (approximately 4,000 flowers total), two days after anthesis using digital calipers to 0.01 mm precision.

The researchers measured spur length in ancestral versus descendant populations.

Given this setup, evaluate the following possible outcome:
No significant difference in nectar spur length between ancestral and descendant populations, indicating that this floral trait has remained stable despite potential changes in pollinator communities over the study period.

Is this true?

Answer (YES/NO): NO